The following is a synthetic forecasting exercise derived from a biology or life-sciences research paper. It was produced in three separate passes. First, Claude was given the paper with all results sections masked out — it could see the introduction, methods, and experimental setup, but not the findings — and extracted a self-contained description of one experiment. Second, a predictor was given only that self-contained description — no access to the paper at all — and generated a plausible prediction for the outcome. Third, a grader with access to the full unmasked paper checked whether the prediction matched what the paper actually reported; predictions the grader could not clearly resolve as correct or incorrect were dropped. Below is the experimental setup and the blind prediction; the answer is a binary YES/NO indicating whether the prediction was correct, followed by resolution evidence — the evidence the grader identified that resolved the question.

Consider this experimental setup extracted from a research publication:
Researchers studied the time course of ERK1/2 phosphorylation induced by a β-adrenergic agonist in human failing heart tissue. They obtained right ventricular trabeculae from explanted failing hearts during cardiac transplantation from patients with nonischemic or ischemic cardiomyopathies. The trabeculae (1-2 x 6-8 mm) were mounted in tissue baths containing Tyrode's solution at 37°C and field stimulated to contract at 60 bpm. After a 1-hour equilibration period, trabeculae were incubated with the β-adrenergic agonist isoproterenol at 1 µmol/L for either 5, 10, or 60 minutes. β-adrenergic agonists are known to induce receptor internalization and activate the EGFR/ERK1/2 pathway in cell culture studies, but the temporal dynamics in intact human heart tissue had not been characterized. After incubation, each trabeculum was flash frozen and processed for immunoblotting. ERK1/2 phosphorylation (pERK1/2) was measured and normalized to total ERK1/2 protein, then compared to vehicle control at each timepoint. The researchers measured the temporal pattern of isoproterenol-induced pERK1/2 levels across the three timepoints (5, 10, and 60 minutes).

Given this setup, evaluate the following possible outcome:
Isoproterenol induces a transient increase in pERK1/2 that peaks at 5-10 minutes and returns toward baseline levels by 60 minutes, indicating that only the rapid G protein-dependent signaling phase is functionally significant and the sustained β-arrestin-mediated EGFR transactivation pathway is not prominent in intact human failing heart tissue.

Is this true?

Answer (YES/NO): NO